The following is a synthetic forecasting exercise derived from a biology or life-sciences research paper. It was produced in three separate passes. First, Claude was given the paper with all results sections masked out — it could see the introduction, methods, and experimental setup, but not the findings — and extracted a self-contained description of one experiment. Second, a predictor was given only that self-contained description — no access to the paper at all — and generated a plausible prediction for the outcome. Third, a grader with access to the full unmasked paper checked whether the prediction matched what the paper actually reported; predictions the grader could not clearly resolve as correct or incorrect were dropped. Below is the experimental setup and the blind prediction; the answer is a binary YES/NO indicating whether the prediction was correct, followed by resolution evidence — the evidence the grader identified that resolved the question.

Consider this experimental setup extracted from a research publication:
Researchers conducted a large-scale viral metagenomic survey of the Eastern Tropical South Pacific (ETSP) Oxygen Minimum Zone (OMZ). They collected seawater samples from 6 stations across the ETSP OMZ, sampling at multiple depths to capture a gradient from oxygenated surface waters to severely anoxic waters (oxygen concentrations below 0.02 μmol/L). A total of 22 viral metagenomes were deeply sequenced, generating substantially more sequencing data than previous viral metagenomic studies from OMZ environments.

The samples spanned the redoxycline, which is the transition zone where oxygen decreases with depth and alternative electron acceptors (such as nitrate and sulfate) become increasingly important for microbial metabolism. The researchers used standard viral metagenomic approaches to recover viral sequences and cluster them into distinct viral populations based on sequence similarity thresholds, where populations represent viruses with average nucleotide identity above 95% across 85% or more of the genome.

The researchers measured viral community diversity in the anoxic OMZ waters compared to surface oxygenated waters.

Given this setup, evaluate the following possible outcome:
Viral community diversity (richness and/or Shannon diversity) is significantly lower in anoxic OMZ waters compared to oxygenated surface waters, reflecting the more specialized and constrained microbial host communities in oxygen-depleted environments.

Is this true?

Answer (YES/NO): YES